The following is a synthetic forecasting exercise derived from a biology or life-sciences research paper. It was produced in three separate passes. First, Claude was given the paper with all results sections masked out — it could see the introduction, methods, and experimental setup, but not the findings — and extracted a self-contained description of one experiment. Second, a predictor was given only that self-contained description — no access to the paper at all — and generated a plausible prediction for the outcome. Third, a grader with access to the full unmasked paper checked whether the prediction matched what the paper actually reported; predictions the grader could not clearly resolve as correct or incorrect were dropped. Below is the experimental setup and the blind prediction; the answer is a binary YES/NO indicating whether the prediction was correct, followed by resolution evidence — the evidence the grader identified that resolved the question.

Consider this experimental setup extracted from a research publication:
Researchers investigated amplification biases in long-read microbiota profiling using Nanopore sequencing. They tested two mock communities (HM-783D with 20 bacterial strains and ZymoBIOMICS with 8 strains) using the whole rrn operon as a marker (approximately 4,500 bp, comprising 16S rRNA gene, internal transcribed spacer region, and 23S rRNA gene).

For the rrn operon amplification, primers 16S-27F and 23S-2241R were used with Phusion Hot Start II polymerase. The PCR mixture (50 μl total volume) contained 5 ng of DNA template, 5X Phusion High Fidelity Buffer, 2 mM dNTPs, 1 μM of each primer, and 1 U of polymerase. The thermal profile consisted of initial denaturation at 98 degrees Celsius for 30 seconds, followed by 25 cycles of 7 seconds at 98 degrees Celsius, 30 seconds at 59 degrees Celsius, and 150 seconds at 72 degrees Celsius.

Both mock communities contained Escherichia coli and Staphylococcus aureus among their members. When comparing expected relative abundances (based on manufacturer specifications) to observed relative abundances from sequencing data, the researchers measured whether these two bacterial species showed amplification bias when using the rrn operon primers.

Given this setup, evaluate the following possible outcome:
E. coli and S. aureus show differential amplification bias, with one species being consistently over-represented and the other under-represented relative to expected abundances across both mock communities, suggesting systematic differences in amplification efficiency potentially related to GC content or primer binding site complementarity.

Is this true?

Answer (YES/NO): NO